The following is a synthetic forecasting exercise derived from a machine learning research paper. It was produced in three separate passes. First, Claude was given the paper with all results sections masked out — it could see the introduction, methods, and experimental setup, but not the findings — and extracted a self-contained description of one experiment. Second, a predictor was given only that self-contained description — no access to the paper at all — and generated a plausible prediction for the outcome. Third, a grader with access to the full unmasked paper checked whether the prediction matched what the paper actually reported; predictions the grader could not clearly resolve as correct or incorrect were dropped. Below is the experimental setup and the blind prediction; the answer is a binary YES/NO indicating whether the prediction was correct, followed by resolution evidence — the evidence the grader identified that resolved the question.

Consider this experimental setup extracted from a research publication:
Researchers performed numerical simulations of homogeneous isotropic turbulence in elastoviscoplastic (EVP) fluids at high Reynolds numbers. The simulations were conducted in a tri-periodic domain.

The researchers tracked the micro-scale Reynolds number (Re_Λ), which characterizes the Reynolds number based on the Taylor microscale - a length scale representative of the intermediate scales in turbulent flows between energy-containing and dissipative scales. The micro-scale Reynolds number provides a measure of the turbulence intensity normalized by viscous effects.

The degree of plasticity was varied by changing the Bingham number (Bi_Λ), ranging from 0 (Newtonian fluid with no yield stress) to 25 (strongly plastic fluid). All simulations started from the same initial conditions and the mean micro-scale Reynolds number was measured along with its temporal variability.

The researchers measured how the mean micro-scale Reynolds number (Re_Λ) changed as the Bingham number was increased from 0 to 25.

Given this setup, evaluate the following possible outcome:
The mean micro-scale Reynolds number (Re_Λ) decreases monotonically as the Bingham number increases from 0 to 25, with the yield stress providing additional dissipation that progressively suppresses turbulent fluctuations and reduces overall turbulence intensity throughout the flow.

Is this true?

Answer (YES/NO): NO